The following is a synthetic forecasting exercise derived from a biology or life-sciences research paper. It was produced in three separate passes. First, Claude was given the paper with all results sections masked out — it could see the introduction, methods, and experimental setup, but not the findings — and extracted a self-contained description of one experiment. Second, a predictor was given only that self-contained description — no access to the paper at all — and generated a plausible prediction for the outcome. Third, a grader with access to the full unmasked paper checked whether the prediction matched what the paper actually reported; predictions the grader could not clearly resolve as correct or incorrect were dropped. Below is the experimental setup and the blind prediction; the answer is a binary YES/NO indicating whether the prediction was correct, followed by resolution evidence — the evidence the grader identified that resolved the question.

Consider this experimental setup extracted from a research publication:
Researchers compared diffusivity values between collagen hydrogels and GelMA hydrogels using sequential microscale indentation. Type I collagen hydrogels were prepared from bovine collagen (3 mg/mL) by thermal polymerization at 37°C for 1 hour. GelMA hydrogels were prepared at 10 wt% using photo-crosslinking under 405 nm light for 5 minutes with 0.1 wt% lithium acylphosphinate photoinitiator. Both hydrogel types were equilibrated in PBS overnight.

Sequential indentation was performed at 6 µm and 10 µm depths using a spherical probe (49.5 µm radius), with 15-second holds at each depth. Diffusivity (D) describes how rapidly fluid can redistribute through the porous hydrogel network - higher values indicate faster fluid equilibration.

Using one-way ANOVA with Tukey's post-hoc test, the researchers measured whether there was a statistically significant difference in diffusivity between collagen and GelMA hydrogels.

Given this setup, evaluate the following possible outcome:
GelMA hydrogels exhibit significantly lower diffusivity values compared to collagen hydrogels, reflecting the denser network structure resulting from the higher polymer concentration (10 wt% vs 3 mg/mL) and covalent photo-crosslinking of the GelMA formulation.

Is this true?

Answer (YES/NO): YES